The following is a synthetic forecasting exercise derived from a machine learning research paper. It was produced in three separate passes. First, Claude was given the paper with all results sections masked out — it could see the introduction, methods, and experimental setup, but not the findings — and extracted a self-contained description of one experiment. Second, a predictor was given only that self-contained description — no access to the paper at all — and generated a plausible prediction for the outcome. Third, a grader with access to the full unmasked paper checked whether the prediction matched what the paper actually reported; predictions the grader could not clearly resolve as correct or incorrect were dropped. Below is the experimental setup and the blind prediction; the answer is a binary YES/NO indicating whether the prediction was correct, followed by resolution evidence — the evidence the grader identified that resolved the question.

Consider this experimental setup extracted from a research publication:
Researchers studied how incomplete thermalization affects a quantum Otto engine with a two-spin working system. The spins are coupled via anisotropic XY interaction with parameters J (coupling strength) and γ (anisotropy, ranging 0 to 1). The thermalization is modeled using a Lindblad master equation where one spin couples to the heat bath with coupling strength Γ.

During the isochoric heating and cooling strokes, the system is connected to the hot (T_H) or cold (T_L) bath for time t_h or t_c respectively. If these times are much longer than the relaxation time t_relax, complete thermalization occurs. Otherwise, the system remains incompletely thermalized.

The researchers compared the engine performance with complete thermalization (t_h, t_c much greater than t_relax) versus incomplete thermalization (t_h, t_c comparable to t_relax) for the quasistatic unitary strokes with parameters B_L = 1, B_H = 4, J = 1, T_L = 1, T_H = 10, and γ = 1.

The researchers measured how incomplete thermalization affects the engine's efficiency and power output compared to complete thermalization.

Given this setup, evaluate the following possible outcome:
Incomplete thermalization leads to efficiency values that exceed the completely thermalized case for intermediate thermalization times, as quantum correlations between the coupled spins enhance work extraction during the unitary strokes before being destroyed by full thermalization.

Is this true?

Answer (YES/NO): NO